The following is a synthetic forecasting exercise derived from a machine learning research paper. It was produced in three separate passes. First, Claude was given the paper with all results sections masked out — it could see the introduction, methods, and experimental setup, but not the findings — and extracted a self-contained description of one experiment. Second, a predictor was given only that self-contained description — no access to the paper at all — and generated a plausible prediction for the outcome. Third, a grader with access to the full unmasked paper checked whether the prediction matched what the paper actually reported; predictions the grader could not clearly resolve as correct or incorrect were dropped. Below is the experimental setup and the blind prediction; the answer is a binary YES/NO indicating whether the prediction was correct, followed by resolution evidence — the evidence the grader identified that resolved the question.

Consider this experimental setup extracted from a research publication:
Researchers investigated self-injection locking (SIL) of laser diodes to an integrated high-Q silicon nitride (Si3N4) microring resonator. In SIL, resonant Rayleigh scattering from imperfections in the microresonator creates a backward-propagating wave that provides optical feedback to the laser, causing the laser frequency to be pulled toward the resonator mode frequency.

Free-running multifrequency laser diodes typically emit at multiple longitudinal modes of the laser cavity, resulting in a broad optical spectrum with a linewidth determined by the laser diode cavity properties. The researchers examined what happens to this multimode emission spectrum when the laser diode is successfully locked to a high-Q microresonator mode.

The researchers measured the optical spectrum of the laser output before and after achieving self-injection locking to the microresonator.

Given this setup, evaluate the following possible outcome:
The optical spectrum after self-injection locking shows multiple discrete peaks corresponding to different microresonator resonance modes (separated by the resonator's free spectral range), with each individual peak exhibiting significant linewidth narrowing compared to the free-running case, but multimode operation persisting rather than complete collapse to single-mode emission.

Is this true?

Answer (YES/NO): NO